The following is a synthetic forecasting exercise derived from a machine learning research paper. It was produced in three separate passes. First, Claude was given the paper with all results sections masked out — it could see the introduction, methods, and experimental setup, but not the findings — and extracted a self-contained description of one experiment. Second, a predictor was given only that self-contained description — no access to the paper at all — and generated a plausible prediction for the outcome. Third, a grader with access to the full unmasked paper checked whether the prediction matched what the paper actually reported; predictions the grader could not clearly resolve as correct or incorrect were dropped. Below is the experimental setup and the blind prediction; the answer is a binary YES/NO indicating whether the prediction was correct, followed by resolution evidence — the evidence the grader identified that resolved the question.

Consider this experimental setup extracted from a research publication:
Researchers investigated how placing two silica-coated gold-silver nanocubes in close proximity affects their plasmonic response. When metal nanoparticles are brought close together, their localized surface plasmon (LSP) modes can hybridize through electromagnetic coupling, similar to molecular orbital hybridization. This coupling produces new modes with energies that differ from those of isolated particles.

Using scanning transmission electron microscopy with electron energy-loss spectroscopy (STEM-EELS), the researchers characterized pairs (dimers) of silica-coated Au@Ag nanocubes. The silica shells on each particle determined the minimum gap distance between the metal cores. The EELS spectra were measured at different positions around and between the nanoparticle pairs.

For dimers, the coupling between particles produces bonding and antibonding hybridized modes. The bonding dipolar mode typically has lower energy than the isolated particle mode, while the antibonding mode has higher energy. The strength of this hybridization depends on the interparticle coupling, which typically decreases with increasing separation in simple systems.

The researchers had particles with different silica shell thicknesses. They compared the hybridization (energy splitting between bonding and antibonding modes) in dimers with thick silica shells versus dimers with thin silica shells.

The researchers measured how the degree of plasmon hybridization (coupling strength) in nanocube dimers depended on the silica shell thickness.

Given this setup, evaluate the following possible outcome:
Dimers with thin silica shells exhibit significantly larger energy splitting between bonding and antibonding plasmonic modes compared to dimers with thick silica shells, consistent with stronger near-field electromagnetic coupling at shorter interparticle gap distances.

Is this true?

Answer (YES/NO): NO